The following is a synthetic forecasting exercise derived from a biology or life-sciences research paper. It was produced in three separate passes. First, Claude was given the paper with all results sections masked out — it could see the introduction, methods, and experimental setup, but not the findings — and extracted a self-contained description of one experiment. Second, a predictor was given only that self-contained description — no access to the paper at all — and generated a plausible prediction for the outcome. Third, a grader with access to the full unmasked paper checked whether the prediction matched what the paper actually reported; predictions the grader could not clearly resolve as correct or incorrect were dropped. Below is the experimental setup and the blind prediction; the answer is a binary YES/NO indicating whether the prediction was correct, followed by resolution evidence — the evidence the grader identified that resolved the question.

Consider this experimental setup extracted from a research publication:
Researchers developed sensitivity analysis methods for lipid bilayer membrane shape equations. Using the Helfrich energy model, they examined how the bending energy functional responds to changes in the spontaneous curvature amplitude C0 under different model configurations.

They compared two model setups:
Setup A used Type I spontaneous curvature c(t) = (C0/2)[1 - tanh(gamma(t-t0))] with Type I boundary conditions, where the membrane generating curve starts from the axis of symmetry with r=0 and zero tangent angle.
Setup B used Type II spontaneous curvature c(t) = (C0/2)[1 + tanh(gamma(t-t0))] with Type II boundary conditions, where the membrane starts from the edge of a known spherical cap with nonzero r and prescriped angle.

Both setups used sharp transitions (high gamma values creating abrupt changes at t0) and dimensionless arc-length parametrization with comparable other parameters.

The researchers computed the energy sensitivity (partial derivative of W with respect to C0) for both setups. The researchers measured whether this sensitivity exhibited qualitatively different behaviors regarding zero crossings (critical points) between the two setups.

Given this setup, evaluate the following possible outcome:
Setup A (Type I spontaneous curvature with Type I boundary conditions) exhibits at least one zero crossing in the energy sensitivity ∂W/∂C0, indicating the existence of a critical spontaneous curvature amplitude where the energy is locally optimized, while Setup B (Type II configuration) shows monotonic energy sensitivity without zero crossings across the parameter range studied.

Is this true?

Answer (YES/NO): NO